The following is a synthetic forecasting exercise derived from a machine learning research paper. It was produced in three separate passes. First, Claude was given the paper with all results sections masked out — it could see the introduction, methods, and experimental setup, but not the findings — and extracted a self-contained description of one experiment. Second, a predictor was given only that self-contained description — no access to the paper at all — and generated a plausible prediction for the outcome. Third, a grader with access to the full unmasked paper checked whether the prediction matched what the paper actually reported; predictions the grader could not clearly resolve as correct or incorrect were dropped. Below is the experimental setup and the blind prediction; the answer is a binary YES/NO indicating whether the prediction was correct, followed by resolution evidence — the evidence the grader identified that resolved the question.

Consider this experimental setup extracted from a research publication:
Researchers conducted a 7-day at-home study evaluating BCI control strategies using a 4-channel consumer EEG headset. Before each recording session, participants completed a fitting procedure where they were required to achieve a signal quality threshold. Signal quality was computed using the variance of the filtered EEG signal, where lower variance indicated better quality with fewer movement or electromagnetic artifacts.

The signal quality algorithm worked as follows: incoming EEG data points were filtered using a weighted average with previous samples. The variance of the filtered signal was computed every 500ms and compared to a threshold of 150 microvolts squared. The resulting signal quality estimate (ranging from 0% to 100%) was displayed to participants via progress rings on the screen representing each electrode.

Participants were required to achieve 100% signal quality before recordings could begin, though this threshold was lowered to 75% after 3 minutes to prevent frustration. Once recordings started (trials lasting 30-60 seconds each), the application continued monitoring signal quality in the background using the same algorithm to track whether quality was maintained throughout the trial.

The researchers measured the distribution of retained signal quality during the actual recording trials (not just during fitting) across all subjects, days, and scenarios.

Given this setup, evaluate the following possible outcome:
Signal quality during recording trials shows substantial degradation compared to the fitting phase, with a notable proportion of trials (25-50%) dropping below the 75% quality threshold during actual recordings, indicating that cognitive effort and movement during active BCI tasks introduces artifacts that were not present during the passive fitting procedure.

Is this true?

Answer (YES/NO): NO